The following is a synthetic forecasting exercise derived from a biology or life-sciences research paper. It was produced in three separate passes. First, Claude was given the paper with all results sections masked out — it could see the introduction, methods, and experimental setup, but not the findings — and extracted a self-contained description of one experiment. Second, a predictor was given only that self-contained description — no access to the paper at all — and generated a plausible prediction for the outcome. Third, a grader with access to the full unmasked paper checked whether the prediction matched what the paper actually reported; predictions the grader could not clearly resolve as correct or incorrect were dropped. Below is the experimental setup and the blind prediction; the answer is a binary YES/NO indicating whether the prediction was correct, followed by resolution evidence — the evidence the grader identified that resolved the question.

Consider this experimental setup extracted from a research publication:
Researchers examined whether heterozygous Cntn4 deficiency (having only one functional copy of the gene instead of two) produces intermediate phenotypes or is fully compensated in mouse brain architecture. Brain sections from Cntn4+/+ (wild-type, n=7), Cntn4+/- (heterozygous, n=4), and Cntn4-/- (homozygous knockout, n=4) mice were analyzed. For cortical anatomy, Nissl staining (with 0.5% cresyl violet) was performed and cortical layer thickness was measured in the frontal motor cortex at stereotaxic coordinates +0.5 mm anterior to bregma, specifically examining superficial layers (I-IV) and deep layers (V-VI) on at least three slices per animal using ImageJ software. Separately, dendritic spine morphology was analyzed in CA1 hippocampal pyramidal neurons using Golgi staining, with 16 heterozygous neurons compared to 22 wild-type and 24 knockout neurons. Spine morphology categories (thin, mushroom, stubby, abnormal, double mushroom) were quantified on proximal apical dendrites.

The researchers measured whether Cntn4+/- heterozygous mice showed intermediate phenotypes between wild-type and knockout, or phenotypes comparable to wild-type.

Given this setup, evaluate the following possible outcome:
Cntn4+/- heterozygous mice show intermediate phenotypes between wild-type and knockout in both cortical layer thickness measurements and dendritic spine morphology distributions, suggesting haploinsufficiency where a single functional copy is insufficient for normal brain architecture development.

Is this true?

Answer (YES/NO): NO